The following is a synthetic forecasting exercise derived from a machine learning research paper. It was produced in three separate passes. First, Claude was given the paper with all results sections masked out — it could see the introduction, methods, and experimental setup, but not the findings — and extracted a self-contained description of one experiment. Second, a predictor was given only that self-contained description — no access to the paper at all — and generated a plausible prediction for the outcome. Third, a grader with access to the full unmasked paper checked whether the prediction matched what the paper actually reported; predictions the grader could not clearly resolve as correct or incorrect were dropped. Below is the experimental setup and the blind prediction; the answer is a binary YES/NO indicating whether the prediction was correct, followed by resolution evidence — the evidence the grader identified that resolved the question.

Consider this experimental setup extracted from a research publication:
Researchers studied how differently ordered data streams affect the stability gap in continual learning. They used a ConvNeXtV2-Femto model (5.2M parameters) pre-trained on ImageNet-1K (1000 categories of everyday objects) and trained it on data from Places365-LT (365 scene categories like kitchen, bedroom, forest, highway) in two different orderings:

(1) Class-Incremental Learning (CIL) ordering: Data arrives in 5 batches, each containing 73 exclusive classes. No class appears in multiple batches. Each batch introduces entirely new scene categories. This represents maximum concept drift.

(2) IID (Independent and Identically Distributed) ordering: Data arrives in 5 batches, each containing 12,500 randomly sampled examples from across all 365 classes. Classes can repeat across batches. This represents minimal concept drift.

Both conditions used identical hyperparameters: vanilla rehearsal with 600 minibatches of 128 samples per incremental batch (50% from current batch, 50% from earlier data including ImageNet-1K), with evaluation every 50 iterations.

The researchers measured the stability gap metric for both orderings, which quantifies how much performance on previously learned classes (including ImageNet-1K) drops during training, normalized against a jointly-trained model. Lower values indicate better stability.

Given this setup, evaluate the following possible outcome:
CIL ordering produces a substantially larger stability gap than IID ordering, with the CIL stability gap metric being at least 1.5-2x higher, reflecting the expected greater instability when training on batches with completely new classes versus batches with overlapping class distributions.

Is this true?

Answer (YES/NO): YES